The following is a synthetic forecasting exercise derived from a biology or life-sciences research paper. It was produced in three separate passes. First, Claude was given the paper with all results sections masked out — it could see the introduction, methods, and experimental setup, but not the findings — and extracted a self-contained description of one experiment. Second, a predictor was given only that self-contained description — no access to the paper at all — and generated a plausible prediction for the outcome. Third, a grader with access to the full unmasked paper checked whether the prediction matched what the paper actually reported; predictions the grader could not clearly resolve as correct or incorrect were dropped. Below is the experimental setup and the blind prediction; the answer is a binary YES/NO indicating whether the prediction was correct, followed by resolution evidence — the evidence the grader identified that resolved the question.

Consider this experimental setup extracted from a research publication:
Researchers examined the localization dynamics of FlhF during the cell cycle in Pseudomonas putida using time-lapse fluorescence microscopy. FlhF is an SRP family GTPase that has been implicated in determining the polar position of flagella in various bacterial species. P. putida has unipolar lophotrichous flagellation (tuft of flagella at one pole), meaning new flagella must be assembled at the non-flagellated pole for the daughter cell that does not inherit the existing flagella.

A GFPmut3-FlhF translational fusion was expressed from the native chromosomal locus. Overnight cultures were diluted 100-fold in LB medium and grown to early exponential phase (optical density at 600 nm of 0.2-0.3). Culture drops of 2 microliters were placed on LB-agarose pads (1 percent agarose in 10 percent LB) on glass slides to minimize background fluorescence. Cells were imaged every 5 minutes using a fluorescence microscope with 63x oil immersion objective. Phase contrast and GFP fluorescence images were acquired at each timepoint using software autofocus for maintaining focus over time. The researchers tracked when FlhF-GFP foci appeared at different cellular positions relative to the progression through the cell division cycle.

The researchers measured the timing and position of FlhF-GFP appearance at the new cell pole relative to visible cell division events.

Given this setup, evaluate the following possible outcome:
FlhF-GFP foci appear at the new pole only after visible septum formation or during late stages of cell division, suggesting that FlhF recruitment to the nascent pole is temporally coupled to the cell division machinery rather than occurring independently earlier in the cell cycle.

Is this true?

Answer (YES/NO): NO